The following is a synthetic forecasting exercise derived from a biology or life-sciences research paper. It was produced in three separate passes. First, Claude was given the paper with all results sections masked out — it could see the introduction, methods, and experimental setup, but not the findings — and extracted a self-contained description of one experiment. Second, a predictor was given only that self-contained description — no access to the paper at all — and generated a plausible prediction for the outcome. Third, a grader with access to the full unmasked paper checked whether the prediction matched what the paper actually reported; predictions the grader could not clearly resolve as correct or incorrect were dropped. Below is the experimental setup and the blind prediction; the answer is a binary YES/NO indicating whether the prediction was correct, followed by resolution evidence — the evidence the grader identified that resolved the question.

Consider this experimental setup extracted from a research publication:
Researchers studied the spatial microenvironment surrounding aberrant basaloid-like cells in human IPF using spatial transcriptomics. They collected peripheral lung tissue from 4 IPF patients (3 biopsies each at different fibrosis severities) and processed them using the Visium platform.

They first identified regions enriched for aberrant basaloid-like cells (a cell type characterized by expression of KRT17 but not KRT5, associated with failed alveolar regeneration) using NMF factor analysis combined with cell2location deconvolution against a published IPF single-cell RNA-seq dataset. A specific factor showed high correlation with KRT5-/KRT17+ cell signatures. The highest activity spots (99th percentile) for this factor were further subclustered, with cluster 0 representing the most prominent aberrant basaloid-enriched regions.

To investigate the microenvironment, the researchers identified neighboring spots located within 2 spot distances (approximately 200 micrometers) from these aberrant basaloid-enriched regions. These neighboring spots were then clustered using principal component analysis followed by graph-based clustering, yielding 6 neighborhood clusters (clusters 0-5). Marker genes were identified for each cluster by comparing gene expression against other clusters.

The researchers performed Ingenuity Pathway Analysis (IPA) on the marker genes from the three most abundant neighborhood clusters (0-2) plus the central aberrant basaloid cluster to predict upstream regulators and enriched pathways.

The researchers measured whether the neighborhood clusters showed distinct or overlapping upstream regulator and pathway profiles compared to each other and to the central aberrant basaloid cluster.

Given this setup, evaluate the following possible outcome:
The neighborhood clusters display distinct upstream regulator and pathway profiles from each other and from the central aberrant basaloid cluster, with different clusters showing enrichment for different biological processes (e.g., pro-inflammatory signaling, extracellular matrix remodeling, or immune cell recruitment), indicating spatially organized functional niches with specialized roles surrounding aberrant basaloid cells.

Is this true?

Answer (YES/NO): NO